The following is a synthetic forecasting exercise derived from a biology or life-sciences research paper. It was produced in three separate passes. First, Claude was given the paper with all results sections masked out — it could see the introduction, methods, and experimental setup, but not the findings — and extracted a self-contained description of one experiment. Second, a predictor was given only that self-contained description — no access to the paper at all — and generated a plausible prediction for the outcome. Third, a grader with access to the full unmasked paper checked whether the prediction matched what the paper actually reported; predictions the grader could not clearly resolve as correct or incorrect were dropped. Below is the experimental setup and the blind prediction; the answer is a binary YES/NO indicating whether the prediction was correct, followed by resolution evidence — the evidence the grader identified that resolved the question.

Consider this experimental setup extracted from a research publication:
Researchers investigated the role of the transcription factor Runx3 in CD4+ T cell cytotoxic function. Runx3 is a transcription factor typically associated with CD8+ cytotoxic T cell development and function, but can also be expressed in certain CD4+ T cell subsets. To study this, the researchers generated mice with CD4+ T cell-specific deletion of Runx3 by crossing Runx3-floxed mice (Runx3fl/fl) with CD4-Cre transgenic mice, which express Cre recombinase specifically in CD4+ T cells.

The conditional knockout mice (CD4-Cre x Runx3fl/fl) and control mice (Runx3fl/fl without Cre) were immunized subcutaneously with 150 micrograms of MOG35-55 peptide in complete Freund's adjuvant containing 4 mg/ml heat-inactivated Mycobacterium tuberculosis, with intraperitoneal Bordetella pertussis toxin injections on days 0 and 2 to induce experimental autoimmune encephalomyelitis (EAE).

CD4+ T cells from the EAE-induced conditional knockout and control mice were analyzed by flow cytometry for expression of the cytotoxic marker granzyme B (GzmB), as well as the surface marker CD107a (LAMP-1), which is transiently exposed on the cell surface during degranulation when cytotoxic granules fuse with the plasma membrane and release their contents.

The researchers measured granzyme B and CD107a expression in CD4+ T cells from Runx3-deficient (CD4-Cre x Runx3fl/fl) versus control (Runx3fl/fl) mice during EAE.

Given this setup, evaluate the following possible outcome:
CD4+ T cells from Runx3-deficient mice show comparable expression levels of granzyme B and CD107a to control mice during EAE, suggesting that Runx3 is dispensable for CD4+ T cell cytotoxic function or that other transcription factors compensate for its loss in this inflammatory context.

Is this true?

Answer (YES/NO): NO